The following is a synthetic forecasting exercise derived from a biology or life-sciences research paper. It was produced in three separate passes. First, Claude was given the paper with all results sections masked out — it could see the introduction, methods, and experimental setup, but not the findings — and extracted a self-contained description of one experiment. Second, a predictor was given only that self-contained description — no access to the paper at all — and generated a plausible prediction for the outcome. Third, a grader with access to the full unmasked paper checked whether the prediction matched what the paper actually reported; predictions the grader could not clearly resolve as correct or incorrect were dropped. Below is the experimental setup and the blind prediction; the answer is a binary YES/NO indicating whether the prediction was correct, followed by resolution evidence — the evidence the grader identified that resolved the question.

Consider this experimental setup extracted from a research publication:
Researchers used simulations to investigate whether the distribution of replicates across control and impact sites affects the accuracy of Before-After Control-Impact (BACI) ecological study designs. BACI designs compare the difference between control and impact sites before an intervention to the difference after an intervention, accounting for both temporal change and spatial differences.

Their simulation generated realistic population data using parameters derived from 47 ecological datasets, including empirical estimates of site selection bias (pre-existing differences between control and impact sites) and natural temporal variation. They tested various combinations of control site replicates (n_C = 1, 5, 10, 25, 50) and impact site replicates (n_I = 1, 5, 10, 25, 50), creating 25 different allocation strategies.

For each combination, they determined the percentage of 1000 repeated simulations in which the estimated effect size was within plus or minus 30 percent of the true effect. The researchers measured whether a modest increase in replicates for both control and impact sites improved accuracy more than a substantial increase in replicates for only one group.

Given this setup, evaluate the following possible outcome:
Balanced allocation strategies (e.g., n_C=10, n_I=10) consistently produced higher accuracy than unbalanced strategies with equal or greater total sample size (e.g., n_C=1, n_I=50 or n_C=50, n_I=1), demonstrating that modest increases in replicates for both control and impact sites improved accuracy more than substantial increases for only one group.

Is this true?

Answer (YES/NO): YES